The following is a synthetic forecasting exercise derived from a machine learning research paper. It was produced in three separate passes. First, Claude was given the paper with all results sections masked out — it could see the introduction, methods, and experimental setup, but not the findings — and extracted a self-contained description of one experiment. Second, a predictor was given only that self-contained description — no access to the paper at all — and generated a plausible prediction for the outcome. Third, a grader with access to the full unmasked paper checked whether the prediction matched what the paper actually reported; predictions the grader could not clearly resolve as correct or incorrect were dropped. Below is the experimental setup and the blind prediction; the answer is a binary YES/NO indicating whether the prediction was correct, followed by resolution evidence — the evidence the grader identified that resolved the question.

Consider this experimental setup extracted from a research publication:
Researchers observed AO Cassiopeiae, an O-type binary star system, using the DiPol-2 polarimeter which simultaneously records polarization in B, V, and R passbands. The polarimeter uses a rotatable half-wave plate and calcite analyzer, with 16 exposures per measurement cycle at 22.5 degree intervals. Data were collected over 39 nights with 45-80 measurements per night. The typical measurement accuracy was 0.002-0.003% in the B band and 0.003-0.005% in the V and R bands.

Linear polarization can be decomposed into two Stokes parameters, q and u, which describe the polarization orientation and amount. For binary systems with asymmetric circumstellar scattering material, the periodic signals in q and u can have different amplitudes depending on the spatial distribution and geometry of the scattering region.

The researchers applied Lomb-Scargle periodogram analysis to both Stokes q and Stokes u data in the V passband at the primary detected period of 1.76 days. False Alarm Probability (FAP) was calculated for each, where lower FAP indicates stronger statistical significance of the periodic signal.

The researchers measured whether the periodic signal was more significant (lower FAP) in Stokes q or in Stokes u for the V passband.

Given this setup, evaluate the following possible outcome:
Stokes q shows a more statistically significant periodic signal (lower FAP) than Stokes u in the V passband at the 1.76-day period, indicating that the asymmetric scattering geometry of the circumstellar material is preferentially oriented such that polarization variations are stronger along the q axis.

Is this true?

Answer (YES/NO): YES